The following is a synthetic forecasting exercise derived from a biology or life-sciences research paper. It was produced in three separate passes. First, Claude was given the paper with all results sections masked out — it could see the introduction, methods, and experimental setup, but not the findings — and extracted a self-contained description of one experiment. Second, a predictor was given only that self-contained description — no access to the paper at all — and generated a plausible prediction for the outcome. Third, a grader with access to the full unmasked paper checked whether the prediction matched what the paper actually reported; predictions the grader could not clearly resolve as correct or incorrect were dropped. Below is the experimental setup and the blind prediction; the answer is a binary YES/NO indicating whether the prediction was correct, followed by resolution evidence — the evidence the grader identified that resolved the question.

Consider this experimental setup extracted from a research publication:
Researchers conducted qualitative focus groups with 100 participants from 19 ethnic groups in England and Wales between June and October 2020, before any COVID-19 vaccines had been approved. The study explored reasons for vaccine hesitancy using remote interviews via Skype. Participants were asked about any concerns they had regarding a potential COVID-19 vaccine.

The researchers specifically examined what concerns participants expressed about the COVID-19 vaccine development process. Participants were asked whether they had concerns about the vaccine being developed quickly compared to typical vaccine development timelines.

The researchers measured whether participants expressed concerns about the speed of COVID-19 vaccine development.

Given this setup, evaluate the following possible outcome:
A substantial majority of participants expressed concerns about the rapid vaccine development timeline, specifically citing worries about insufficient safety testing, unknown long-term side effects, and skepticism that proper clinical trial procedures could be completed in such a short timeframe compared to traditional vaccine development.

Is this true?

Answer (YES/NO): YES